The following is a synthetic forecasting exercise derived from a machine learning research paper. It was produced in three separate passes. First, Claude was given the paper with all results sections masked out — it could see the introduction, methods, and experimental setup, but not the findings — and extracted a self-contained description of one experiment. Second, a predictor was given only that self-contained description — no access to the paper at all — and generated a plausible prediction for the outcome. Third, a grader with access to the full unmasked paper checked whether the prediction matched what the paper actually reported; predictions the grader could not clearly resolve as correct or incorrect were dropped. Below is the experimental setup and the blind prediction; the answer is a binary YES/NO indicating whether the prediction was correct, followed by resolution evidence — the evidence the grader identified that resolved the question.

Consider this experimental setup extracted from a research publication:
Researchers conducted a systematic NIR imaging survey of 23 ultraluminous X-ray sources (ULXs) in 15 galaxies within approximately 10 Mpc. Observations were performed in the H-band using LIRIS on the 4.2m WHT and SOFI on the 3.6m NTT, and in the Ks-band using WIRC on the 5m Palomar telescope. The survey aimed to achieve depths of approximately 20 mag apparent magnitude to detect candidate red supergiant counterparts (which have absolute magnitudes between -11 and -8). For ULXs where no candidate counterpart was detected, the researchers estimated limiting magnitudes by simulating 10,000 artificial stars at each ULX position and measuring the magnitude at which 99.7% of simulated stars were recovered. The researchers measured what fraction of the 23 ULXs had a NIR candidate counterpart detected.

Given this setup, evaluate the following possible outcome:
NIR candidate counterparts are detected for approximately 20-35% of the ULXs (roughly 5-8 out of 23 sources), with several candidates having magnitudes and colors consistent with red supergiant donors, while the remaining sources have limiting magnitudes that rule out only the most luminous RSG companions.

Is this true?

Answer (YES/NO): YES